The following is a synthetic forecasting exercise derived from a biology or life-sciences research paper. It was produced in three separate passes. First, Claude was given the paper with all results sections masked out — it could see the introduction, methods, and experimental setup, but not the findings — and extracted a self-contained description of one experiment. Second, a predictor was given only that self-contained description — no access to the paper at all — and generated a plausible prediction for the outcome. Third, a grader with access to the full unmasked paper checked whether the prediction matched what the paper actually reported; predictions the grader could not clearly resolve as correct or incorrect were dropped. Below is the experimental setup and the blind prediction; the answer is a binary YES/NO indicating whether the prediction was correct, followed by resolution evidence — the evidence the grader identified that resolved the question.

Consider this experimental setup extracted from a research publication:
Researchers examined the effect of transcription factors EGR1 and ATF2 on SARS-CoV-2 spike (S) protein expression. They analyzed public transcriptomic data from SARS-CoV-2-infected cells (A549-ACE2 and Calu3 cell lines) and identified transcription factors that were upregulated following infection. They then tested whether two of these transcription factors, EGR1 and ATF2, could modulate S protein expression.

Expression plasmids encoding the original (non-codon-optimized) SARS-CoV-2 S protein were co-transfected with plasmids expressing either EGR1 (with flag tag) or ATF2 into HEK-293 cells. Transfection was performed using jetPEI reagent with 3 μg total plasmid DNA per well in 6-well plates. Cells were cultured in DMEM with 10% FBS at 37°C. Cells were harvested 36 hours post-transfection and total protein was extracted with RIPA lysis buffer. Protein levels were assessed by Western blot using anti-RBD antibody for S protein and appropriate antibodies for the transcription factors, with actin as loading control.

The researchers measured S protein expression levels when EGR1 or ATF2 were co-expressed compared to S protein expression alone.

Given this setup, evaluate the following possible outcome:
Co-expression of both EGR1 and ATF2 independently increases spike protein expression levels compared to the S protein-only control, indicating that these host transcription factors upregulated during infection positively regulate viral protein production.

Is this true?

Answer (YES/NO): NO